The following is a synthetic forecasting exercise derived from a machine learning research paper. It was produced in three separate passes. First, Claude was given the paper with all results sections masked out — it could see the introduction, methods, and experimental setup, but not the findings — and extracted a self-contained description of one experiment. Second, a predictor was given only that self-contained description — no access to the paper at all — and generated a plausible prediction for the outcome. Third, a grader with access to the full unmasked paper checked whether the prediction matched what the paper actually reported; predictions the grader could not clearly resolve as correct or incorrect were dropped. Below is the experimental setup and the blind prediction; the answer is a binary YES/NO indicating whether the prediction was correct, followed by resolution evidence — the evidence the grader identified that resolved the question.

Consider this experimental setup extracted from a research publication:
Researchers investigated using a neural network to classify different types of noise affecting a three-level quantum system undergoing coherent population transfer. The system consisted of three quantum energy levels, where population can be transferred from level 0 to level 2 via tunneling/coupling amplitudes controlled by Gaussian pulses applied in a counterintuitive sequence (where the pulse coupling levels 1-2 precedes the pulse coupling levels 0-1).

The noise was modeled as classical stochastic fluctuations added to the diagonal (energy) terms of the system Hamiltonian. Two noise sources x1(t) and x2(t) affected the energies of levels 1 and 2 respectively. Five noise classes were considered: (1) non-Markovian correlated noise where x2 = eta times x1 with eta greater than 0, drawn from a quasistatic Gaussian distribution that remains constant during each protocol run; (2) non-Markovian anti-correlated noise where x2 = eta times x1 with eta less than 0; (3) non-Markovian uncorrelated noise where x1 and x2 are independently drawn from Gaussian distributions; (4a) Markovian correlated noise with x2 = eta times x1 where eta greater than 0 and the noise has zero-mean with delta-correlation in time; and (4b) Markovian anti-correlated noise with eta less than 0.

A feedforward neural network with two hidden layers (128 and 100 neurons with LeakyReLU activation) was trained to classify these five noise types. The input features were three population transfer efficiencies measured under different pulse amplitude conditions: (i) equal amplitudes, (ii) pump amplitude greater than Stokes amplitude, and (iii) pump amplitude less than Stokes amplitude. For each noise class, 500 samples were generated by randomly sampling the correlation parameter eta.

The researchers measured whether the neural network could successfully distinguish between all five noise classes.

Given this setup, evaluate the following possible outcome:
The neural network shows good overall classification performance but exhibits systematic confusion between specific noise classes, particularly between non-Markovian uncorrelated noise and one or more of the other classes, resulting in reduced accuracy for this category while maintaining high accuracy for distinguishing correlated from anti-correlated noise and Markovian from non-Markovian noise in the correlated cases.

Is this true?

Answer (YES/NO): NO